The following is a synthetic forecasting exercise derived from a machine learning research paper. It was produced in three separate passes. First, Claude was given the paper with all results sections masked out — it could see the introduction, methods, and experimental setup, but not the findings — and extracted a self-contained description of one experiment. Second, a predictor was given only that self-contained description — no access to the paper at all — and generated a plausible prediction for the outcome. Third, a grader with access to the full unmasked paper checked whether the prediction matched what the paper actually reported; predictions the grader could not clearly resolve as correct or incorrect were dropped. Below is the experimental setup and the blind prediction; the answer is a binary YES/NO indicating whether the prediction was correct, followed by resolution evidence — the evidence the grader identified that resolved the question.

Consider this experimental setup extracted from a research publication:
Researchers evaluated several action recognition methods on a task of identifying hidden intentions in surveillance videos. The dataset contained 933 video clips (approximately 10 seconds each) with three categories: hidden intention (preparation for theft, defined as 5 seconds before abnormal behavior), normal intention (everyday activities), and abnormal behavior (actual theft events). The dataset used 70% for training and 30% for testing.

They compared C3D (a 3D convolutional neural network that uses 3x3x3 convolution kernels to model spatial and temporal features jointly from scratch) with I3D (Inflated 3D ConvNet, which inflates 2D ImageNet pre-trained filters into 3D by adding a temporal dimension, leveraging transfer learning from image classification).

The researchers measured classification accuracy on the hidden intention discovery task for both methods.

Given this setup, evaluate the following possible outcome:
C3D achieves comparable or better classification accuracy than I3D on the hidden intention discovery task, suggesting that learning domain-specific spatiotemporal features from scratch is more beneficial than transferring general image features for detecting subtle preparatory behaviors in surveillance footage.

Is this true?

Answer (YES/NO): NO